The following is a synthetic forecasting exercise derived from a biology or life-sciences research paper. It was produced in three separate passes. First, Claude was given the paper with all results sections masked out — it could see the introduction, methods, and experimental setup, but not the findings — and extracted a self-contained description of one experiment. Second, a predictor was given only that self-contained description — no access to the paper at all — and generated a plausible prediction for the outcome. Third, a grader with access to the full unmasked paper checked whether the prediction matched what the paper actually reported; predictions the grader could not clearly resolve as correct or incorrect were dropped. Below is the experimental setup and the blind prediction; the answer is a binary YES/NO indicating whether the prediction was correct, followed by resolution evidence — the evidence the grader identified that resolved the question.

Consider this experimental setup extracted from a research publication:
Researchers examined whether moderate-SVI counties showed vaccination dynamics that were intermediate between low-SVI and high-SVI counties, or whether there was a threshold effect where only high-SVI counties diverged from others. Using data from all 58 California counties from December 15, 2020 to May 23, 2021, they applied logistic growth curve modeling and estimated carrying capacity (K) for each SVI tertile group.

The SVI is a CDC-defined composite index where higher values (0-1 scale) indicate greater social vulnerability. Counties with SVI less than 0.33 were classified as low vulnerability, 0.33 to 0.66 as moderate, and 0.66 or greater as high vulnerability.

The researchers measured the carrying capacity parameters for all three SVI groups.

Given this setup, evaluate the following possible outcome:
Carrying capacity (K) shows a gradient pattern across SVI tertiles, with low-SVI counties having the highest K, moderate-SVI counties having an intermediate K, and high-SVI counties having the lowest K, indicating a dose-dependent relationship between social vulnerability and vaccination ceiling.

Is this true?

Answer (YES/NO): YES